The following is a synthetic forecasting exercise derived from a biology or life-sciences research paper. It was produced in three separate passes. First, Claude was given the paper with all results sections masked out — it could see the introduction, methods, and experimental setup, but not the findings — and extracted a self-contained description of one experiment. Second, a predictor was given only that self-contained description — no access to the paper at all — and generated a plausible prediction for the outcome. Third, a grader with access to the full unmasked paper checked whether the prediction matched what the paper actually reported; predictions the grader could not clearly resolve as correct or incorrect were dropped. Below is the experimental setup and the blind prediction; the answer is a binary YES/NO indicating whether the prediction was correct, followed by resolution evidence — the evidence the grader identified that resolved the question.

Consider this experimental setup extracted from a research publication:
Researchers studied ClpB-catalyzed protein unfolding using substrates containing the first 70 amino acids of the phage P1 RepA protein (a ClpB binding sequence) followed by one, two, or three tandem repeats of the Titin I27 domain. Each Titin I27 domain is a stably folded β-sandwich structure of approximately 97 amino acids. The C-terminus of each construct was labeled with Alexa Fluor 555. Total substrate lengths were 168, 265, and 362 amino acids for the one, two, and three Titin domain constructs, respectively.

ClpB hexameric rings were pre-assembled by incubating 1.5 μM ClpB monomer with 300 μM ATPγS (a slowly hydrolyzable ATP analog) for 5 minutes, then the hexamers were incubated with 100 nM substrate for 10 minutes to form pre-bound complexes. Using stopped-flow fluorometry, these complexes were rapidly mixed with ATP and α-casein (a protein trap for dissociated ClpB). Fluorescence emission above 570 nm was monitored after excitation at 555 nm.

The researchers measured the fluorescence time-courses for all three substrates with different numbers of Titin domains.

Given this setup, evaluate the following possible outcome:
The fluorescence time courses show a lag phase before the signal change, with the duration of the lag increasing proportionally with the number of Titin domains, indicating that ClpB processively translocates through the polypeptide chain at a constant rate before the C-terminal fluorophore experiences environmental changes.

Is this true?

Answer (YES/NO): YES